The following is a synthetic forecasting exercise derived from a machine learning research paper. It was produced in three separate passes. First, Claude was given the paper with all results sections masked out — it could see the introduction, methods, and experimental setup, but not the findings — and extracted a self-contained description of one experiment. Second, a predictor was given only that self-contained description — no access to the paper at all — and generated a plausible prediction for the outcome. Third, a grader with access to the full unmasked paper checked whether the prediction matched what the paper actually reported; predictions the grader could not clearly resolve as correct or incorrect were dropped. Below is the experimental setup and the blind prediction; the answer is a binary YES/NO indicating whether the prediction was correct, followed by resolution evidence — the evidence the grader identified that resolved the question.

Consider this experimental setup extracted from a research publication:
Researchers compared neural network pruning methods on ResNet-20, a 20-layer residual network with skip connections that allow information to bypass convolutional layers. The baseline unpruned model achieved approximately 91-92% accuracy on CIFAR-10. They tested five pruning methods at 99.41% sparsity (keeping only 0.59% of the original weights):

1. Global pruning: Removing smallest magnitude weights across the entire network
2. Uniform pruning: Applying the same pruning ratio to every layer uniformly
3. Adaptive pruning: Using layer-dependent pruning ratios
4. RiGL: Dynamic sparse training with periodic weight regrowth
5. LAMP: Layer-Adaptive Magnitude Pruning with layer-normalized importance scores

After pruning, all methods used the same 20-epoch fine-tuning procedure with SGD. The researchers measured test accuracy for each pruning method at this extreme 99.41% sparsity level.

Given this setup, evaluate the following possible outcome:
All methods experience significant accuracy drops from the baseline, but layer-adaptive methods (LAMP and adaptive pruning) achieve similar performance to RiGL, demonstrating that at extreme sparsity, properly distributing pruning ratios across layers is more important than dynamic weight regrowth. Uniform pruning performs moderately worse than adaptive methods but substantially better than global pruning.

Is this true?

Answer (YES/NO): NO